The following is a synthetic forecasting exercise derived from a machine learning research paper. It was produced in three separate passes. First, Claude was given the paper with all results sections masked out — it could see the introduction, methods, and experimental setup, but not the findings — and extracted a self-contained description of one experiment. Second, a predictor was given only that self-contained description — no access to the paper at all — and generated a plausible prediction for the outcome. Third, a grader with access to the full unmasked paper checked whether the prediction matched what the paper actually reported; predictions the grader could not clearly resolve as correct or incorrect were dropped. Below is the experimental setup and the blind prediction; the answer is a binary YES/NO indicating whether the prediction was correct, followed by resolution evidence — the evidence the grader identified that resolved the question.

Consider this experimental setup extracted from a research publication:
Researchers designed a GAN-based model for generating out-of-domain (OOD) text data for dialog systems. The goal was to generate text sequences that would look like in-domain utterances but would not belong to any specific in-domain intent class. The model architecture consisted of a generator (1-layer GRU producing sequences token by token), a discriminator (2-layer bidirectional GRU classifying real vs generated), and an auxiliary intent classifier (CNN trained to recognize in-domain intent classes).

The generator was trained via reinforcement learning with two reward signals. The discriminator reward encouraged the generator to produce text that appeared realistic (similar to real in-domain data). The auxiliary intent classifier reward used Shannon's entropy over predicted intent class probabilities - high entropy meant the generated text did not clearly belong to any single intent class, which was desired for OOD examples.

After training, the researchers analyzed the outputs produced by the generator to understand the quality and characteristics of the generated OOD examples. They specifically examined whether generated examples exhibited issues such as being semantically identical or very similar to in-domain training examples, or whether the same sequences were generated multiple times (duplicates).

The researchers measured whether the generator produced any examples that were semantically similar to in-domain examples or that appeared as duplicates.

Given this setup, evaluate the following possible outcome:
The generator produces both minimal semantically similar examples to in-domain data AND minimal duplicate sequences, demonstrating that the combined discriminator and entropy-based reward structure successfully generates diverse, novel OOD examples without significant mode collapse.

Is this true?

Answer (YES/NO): NO